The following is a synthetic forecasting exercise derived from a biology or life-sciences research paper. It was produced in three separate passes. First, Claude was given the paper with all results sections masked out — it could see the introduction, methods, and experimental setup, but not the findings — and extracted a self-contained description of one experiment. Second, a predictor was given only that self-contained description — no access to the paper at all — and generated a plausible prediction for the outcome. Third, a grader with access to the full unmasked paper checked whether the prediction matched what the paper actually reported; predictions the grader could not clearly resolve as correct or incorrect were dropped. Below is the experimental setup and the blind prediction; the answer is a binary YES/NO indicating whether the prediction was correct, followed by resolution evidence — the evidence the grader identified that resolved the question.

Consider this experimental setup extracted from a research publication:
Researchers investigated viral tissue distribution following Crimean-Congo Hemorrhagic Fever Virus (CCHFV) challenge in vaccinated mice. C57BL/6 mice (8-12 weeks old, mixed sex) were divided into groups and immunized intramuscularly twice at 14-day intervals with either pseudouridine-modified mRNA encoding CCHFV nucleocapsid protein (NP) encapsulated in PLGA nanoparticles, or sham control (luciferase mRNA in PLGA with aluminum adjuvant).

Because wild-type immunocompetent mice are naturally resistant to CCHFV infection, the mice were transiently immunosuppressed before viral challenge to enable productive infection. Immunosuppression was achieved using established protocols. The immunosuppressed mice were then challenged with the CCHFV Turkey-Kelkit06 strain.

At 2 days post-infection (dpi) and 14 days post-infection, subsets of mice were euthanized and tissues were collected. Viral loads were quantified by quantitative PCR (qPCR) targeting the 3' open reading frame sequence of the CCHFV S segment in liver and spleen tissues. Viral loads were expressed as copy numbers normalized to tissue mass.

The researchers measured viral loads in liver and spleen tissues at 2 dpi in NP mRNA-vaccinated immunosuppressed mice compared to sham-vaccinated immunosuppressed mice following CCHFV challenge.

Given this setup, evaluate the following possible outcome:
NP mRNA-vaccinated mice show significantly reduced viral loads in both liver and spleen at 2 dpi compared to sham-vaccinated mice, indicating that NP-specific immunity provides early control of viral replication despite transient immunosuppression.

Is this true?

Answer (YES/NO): YES